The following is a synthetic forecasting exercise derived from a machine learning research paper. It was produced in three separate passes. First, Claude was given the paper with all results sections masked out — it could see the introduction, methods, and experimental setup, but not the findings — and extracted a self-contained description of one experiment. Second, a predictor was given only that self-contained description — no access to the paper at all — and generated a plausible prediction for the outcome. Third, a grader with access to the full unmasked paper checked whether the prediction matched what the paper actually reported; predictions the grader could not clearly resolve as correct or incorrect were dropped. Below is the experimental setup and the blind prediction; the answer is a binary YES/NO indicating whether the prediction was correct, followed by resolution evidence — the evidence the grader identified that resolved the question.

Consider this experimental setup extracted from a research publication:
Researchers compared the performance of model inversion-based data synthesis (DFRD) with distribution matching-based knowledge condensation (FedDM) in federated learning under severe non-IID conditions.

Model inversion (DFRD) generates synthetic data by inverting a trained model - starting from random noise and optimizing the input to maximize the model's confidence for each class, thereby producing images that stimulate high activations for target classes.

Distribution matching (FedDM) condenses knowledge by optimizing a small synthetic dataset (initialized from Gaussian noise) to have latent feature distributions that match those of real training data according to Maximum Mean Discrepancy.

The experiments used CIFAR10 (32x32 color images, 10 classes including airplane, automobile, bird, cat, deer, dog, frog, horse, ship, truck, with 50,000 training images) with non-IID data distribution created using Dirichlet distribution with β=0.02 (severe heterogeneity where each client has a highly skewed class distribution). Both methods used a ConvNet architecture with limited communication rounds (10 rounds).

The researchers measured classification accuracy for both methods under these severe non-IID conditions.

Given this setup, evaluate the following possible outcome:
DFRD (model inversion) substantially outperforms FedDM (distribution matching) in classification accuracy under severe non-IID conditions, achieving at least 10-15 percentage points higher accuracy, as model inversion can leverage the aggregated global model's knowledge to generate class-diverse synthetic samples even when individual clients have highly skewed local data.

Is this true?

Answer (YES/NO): NO